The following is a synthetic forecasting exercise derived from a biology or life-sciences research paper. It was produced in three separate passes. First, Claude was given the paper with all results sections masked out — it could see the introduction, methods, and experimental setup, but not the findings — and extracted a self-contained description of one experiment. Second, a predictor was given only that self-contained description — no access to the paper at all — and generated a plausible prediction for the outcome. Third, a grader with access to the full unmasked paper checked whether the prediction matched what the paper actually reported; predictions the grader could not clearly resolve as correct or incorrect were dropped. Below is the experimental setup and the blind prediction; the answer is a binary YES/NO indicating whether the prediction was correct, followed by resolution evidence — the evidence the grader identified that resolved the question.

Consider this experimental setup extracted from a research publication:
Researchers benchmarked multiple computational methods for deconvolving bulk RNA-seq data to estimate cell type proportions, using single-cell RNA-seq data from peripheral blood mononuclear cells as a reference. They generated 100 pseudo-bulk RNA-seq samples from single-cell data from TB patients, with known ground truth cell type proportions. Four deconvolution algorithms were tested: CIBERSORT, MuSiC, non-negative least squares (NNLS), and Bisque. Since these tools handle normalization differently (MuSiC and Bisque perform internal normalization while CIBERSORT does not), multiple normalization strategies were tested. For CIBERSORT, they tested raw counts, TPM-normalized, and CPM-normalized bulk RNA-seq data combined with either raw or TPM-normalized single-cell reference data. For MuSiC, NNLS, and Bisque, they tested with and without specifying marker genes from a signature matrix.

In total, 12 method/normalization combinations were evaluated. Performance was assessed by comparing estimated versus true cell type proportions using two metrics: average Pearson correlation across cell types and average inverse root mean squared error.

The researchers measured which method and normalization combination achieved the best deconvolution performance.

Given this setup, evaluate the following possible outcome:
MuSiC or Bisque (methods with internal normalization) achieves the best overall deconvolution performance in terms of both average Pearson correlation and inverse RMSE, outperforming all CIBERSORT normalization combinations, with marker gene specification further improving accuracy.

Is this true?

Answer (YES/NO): NO